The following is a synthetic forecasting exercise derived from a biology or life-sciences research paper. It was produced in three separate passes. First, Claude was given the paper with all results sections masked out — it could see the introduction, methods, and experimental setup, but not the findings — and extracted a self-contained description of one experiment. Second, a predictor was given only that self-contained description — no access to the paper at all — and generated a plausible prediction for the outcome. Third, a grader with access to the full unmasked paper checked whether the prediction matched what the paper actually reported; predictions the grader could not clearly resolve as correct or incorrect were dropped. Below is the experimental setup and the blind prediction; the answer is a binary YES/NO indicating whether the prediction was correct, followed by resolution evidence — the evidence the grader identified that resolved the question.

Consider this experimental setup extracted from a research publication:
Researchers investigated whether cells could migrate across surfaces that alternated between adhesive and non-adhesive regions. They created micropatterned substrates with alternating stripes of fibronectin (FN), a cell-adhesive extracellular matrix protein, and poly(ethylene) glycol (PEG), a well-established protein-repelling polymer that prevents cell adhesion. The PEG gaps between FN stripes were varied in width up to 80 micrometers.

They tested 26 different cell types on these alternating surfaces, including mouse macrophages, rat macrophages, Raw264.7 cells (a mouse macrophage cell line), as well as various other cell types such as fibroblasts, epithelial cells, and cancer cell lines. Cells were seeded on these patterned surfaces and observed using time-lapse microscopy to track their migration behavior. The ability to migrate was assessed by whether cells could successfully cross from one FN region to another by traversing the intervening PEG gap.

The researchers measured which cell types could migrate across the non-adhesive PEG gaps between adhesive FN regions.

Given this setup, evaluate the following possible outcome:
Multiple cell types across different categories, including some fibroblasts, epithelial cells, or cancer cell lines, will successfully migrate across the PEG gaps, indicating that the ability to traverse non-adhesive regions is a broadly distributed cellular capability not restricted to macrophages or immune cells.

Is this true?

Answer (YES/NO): NO